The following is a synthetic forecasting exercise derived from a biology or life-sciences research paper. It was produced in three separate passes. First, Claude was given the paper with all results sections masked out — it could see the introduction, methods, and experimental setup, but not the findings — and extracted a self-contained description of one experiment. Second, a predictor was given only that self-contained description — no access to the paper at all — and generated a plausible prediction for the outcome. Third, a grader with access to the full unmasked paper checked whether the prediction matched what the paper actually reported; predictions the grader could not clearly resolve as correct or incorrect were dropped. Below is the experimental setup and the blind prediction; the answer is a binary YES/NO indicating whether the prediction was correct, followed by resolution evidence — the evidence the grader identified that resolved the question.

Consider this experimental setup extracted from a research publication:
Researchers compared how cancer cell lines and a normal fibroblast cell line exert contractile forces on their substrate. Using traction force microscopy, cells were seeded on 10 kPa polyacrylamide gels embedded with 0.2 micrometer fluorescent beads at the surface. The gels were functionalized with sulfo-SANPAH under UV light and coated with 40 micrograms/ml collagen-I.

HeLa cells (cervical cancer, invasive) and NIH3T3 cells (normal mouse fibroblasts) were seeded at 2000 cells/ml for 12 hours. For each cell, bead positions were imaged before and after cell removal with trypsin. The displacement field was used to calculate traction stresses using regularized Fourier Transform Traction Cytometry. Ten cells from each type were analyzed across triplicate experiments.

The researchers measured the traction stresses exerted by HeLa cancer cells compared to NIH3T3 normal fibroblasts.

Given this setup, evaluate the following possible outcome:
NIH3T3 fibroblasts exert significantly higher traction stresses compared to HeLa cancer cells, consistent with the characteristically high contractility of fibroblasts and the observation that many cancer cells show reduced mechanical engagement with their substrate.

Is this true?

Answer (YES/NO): YES